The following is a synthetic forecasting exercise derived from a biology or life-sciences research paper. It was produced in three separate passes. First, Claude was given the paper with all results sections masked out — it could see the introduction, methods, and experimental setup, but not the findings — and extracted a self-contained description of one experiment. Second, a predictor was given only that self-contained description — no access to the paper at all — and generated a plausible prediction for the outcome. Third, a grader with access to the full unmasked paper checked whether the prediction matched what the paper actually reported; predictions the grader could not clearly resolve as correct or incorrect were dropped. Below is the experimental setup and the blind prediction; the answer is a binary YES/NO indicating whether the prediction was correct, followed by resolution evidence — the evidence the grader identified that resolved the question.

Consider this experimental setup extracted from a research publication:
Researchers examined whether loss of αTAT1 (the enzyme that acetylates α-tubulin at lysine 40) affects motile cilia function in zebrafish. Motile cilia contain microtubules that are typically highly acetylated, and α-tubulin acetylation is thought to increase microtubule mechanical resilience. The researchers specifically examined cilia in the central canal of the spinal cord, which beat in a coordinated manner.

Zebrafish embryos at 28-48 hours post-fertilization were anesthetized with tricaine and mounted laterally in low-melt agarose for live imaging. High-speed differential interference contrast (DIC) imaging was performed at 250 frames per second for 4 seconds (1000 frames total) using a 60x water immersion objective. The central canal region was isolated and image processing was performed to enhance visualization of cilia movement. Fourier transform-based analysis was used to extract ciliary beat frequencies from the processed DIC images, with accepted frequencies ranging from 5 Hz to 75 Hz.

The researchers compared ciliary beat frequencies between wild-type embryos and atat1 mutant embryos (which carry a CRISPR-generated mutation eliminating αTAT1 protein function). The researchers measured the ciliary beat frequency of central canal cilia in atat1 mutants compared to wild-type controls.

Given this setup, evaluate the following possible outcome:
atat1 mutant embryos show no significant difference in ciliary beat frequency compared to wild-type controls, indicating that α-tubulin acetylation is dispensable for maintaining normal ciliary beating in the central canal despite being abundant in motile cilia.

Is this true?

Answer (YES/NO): YES